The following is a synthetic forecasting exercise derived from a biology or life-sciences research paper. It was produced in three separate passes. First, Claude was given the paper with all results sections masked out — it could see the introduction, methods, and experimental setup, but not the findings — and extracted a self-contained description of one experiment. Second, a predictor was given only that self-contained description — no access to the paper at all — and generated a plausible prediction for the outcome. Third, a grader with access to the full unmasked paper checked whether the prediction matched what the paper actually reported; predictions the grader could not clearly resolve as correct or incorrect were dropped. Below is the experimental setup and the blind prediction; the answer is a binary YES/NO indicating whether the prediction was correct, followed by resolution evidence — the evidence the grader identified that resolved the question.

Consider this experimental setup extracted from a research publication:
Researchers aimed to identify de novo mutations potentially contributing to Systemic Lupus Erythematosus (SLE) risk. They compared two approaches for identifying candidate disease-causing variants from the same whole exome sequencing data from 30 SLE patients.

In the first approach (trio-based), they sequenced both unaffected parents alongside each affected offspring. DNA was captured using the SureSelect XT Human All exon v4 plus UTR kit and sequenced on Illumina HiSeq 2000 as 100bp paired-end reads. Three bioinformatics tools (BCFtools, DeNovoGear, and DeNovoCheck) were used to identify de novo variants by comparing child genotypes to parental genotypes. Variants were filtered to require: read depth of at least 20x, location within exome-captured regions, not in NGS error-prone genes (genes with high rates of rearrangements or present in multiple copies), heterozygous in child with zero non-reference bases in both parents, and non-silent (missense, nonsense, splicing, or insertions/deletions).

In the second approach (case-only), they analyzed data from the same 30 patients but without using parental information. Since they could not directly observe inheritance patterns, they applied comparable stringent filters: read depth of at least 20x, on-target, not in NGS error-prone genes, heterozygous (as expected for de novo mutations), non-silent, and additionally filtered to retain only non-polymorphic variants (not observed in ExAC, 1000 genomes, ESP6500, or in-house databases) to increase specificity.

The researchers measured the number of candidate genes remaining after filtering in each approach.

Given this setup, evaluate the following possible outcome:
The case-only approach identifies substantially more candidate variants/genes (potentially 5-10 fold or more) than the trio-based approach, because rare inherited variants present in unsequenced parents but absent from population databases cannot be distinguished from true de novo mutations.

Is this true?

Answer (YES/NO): YES